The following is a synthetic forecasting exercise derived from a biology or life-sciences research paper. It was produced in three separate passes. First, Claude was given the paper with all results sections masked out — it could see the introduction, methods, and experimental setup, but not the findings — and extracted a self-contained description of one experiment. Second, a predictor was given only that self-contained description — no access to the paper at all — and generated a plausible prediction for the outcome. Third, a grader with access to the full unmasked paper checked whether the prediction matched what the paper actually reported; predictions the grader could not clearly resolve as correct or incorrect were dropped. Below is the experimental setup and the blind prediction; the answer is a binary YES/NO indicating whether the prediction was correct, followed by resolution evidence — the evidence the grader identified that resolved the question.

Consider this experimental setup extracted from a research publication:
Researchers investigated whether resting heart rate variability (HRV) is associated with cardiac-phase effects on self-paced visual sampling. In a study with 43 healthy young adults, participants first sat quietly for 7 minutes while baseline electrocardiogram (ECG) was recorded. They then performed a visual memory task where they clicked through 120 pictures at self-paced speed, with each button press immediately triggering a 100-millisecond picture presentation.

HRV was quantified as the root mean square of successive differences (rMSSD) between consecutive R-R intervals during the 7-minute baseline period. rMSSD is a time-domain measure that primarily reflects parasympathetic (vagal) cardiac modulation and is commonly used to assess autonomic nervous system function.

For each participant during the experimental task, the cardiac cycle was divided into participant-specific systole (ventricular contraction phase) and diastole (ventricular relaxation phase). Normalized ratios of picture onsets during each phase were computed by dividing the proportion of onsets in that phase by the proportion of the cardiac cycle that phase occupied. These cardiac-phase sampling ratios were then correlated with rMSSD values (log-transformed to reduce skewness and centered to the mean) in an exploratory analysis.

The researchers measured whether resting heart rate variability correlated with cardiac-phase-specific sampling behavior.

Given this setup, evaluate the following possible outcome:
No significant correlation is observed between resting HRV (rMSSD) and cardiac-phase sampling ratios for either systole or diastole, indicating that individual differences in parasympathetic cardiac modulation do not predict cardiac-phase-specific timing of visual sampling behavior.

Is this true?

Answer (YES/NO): YES